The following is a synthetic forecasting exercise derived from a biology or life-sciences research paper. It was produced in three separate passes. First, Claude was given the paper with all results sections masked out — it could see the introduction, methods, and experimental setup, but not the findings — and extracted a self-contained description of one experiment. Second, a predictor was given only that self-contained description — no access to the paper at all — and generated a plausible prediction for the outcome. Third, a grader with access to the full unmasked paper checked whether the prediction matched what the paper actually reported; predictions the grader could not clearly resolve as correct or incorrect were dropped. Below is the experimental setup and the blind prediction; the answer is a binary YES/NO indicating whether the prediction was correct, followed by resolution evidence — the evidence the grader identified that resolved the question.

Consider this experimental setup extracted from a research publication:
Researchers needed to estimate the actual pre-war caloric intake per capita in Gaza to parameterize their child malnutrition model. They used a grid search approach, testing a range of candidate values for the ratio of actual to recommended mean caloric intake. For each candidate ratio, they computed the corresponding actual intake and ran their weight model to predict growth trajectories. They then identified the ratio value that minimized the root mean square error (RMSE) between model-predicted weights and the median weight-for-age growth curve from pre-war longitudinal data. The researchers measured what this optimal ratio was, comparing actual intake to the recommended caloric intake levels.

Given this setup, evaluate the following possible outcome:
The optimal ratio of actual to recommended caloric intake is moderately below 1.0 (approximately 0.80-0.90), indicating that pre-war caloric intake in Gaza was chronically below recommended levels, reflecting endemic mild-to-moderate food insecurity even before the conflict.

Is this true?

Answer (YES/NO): NO